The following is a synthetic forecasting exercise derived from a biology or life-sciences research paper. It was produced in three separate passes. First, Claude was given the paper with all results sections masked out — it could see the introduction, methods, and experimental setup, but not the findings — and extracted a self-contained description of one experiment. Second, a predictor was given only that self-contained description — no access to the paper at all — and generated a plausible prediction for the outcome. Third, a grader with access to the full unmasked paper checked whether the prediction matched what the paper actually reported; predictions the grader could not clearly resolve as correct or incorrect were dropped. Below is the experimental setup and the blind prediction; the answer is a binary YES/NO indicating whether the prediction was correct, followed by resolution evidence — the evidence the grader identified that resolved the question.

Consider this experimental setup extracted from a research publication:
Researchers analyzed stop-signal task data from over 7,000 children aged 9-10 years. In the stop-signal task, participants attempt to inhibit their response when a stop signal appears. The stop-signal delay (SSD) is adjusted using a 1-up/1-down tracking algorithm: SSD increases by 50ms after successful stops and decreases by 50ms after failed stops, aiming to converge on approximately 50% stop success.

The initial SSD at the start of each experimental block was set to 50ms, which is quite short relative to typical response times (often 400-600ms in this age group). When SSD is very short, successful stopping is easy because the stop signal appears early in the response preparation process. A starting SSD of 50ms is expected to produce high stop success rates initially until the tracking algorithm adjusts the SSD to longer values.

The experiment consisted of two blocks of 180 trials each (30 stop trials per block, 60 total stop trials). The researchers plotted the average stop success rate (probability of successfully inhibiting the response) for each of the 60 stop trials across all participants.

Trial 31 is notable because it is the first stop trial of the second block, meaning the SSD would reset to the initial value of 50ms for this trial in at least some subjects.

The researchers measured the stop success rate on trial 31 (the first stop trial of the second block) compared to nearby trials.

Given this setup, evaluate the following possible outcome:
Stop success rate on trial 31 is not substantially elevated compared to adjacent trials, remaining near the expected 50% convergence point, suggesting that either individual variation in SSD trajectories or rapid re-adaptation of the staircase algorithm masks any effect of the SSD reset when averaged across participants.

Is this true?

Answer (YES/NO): NO